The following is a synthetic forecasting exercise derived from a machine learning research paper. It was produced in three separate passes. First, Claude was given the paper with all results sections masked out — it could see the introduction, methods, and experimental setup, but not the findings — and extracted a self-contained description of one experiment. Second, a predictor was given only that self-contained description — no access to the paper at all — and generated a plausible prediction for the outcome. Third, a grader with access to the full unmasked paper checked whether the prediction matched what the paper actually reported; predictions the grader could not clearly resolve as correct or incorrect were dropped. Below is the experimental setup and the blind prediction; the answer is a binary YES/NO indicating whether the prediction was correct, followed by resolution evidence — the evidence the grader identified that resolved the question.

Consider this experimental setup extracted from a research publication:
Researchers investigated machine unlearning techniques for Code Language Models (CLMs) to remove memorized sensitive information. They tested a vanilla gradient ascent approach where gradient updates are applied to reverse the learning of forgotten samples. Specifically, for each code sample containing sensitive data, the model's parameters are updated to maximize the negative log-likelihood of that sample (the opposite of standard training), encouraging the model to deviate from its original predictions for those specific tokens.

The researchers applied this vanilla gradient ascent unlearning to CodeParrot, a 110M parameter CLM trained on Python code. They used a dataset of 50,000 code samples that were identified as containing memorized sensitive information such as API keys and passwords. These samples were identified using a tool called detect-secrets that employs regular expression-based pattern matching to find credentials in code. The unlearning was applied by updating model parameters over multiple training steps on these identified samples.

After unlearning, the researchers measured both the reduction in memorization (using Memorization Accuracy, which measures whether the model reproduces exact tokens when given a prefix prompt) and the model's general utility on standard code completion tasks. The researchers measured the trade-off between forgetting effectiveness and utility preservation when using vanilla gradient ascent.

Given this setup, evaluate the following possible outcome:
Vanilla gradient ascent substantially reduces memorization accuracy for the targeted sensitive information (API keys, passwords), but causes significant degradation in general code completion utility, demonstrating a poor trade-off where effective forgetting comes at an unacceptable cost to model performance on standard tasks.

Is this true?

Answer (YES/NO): YES